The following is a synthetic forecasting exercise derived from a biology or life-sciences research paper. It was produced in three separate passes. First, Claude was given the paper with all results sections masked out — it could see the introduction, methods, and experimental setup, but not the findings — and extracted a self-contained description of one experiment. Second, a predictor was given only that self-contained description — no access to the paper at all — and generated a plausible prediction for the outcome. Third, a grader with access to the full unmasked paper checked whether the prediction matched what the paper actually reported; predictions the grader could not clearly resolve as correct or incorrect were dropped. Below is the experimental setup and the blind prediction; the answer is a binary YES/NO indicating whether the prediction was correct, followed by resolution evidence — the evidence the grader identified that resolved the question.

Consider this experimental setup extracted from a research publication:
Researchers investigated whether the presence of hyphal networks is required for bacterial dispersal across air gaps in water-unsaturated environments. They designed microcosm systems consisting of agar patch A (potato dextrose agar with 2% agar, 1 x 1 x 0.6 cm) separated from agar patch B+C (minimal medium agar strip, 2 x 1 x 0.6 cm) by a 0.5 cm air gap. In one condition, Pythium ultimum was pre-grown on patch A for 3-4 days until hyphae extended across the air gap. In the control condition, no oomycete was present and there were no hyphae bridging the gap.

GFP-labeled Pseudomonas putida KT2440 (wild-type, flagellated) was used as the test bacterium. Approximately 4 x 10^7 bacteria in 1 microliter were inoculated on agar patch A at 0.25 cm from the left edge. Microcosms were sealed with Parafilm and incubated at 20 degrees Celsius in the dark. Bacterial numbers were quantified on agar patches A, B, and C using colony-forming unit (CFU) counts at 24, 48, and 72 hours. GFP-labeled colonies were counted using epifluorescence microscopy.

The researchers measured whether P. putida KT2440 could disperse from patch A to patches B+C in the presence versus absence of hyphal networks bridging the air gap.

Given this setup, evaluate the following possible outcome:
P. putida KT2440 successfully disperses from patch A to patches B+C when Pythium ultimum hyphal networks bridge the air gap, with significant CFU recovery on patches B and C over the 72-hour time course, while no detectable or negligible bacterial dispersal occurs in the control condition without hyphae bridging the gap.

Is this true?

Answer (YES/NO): YES